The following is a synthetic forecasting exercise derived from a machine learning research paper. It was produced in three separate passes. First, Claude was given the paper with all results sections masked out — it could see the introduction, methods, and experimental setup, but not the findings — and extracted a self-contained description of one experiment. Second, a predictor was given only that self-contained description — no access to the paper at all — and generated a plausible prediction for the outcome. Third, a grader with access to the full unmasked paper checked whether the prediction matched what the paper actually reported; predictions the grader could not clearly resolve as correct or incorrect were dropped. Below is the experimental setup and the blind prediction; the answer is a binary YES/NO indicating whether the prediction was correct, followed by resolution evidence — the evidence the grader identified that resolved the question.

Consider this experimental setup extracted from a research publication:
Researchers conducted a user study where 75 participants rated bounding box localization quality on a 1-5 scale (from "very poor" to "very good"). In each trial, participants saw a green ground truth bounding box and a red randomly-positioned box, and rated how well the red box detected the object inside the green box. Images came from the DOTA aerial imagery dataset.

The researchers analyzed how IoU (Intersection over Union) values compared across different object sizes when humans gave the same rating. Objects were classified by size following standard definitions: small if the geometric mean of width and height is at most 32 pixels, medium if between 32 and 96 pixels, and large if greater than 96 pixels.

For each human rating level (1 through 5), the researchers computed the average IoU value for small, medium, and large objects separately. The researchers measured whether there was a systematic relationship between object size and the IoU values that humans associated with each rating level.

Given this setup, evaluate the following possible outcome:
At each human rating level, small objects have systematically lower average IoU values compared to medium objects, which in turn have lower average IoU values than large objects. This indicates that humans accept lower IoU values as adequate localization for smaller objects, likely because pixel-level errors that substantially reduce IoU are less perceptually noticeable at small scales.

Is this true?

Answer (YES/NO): NO